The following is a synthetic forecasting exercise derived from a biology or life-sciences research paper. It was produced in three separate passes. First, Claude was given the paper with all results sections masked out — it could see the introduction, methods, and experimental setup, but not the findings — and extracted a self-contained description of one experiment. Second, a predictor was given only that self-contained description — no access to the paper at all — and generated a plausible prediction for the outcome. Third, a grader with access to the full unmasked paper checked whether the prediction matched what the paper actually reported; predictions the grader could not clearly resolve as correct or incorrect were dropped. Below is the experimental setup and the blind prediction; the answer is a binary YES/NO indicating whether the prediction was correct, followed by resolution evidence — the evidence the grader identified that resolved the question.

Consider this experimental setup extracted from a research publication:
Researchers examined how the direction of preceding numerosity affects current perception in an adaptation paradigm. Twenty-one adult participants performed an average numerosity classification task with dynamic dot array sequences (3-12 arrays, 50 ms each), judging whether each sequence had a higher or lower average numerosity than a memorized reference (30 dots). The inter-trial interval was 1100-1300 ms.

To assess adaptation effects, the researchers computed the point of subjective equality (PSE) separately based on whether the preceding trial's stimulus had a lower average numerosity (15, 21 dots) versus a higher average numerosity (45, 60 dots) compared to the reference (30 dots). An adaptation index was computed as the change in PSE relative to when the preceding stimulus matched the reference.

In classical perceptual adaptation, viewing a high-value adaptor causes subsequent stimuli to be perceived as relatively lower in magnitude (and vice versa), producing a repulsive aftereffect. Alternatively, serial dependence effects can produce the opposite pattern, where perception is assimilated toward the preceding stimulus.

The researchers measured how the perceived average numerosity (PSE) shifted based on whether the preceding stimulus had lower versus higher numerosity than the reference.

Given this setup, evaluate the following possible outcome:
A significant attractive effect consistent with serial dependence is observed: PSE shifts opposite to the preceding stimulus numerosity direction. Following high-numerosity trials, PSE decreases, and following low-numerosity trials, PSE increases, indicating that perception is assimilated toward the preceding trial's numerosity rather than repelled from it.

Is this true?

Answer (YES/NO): NO